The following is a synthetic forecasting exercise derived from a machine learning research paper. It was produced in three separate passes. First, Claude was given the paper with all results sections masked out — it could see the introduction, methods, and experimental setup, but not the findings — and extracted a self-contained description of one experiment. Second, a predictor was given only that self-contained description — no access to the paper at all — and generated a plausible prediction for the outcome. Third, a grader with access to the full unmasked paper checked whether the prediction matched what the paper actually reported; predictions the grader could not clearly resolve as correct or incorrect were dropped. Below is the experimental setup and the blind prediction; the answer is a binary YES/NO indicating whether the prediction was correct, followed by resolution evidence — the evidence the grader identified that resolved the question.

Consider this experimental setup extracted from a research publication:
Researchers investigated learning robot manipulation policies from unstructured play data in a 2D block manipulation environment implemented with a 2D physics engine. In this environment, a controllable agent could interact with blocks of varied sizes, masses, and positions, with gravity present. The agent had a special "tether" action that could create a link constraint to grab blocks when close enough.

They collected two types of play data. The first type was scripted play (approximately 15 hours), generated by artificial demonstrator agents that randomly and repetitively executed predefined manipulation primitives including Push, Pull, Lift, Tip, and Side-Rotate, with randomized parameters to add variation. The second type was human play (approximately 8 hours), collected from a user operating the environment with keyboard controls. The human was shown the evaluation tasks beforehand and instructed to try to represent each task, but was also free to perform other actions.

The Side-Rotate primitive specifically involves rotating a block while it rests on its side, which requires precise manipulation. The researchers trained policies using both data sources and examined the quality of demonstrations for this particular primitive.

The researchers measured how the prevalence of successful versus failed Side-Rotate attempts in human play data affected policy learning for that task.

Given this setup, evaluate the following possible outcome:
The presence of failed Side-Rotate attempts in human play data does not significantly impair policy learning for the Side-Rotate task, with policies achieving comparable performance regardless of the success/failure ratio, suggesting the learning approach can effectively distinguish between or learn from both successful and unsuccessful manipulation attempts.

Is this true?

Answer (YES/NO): NO